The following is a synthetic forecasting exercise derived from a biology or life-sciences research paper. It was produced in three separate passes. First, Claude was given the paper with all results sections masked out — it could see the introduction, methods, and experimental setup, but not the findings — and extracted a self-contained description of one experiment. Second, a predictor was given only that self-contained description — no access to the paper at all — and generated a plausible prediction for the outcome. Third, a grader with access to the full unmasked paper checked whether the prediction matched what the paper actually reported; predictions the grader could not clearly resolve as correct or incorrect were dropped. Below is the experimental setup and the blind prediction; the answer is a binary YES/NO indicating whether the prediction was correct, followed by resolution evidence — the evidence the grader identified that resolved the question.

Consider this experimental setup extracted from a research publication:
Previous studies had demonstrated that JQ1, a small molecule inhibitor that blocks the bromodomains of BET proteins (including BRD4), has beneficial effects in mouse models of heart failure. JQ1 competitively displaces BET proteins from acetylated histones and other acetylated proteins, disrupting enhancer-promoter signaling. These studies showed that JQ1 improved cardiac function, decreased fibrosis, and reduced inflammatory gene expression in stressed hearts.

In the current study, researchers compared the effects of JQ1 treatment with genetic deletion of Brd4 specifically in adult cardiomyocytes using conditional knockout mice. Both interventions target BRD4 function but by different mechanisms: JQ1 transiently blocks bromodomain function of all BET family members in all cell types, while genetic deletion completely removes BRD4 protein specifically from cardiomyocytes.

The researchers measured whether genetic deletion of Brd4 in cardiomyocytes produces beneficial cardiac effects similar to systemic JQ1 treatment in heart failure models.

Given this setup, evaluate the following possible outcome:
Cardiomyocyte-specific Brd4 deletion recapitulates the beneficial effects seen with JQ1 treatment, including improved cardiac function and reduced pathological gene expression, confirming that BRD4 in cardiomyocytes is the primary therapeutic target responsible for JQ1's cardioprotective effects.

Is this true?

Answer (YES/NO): NO